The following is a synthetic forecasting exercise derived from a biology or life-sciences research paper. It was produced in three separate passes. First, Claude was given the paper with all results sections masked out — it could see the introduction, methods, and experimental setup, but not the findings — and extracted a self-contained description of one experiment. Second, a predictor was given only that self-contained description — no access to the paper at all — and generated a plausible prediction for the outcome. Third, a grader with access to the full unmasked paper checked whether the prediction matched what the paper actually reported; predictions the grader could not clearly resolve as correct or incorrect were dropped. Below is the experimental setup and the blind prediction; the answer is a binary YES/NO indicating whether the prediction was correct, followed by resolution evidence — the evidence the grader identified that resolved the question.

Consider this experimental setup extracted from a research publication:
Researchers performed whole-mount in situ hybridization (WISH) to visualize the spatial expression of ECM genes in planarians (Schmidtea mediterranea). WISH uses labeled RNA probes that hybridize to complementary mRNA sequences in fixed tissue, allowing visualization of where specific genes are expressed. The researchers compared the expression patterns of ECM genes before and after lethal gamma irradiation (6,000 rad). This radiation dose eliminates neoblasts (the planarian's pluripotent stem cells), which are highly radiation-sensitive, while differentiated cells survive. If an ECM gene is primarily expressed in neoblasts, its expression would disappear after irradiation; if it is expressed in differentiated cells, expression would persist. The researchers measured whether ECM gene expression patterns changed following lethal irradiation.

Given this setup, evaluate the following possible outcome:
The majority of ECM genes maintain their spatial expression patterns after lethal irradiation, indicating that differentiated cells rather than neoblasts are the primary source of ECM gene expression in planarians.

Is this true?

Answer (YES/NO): YES